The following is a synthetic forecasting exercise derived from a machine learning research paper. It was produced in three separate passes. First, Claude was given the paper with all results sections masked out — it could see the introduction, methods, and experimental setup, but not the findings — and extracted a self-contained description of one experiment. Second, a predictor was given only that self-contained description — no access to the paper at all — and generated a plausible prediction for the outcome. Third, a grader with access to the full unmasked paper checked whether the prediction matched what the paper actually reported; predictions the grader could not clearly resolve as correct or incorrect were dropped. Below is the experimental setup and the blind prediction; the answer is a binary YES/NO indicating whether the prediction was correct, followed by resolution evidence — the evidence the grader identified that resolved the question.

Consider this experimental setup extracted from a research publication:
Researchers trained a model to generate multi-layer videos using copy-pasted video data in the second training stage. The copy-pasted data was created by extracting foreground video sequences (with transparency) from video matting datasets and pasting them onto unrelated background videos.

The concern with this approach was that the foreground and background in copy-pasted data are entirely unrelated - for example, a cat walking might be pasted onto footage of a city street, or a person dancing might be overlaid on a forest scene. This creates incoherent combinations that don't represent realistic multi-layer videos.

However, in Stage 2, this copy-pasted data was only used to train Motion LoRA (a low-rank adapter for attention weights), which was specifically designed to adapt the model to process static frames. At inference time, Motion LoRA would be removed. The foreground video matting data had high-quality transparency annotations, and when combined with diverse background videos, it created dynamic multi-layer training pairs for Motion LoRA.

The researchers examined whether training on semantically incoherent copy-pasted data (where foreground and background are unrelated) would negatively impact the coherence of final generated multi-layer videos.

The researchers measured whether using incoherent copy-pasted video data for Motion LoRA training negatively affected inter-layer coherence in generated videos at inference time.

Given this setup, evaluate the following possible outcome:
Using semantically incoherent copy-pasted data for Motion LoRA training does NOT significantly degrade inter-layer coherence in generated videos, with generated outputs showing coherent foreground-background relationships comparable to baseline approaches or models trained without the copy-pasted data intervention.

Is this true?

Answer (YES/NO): YES